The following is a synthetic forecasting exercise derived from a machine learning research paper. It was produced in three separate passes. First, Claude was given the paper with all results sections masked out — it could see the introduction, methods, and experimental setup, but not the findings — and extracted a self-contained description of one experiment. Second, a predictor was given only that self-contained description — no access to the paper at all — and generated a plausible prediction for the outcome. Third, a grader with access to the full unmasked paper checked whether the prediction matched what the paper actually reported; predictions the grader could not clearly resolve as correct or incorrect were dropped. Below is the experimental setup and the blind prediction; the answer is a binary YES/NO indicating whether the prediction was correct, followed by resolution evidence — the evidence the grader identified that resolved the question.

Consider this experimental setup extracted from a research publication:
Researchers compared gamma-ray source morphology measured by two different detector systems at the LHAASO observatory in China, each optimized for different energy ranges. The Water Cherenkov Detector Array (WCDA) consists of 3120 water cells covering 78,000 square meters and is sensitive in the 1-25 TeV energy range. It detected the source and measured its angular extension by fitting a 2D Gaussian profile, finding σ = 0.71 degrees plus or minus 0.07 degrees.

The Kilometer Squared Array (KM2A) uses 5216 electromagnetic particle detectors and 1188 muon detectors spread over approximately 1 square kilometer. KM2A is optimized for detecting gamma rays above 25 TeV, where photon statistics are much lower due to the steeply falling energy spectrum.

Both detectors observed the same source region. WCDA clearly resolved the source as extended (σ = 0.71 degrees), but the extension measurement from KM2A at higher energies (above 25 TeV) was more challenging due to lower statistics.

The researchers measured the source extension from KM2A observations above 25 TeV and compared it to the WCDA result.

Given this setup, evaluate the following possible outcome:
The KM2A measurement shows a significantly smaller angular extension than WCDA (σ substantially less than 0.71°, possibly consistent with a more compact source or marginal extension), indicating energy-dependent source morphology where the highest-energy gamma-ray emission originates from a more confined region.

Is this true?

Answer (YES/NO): YES